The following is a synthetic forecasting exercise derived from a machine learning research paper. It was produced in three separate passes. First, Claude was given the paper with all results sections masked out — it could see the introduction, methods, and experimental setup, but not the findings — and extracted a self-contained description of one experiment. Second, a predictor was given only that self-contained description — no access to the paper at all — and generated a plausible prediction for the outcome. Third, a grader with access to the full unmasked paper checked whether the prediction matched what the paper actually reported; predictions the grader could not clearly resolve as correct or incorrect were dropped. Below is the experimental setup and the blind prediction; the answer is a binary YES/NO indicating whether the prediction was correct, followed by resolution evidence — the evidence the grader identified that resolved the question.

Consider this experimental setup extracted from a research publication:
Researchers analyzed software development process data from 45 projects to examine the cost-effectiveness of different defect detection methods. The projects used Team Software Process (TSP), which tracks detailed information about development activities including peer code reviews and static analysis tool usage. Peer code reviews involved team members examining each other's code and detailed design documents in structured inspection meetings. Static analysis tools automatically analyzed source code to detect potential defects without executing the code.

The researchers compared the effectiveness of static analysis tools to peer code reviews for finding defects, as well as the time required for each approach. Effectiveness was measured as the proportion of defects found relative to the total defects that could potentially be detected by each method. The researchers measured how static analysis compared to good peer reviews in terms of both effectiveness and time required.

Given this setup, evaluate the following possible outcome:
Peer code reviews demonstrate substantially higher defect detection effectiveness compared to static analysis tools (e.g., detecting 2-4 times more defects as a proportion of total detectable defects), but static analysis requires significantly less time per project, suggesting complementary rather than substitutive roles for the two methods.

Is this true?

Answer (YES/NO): YES